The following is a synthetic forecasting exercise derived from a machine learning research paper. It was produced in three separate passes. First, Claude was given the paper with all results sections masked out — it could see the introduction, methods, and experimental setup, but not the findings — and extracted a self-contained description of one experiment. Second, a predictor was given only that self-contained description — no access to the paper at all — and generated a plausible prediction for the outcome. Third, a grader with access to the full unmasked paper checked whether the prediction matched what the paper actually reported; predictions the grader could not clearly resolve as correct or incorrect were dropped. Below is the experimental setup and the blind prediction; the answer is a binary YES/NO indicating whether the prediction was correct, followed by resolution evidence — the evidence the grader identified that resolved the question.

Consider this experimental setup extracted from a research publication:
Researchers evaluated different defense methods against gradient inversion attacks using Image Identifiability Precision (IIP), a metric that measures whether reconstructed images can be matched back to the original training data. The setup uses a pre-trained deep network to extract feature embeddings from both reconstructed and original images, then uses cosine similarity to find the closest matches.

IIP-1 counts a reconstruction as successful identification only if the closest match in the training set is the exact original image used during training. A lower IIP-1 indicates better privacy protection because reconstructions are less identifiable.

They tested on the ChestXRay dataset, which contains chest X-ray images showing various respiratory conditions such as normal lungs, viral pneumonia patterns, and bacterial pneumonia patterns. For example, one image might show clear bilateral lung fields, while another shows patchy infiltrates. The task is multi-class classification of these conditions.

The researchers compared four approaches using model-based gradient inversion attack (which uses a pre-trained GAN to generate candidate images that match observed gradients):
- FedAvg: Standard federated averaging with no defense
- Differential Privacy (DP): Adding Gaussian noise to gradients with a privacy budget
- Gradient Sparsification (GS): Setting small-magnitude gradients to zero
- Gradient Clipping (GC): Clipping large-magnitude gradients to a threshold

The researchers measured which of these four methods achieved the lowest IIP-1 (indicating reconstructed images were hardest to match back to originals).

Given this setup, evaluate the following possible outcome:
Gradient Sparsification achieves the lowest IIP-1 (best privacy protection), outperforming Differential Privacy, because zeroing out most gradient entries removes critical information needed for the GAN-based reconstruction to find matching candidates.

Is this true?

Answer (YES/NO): NO